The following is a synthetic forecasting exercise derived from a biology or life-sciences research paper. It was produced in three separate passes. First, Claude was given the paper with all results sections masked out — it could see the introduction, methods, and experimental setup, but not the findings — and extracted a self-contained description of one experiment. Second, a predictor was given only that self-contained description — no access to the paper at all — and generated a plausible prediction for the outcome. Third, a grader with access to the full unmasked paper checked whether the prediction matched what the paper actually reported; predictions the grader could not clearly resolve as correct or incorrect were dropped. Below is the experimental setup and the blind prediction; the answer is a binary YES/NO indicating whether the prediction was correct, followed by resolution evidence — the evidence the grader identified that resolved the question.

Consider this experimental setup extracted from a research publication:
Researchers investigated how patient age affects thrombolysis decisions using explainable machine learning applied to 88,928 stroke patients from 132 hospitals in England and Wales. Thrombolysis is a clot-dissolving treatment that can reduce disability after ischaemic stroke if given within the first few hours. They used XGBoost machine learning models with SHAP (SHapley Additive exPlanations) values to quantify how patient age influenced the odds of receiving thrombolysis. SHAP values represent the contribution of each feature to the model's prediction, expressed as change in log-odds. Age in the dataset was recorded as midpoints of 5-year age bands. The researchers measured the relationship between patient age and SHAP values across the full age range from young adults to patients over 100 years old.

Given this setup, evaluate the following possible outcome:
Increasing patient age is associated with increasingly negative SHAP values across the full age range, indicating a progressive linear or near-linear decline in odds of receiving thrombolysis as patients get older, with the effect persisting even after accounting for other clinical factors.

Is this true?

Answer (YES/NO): NO